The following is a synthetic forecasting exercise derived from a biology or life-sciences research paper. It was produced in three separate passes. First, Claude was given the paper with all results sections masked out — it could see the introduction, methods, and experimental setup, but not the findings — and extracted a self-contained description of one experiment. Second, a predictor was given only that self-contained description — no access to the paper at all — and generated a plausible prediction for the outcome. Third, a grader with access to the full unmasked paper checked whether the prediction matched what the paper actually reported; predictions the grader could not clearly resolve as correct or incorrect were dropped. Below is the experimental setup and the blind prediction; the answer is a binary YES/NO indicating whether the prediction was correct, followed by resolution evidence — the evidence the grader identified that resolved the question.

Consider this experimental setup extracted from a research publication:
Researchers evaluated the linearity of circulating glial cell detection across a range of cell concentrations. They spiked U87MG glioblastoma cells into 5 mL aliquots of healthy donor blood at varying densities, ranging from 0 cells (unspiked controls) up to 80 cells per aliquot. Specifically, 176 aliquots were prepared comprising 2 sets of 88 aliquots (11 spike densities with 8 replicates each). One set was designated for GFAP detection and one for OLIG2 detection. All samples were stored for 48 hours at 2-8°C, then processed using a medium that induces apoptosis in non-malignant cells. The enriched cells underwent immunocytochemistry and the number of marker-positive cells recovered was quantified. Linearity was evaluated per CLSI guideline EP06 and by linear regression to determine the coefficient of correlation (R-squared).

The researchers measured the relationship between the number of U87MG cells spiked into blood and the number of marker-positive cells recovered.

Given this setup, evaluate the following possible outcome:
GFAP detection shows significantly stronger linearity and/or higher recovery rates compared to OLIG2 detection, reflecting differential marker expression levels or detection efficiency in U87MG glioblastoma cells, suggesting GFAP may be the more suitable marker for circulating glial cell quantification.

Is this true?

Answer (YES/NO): NO